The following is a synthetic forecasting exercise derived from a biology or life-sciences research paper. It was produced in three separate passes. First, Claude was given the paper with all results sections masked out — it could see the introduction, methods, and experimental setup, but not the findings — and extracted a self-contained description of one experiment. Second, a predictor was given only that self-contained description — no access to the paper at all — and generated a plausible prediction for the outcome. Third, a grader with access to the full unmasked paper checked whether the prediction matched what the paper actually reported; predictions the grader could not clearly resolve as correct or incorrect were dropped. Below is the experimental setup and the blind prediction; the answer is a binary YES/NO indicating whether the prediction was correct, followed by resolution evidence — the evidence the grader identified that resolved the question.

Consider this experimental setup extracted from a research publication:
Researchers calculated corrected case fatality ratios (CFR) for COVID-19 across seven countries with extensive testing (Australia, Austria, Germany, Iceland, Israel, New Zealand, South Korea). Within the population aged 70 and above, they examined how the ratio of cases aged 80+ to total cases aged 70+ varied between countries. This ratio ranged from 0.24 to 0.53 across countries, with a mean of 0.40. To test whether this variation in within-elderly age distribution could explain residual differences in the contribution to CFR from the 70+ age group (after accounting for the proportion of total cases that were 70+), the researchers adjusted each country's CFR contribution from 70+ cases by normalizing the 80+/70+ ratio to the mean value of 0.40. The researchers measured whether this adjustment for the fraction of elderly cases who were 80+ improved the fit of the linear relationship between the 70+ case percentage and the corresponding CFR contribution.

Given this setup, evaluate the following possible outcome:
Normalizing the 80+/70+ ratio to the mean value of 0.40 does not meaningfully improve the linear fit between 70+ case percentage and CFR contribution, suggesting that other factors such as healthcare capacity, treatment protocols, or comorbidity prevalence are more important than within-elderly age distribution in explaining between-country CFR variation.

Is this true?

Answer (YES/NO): NO